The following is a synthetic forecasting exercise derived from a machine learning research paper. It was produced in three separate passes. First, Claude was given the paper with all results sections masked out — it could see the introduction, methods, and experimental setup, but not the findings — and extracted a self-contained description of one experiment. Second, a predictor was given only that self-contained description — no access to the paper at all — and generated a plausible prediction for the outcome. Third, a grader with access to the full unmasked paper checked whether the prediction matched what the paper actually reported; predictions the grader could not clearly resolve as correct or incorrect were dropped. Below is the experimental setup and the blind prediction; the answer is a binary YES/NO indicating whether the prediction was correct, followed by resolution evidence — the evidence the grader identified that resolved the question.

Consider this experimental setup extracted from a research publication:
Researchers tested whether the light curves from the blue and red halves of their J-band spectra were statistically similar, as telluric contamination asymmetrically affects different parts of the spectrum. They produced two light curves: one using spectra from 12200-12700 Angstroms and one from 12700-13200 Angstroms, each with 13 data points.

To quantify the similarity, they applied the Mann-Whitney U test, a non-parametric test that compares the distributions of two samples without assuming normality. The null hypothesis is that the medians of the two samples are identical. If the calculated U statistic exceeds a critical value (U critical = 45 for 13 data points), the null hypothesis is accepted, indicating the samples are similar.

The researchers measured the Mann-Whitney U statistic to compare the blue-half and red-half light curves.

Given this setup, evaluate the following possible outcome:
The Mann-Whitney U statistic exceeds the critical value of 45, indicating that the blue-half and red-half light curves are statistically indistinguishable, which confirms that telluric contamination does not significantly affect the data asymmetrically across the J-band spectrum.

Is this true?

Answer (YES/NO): YES